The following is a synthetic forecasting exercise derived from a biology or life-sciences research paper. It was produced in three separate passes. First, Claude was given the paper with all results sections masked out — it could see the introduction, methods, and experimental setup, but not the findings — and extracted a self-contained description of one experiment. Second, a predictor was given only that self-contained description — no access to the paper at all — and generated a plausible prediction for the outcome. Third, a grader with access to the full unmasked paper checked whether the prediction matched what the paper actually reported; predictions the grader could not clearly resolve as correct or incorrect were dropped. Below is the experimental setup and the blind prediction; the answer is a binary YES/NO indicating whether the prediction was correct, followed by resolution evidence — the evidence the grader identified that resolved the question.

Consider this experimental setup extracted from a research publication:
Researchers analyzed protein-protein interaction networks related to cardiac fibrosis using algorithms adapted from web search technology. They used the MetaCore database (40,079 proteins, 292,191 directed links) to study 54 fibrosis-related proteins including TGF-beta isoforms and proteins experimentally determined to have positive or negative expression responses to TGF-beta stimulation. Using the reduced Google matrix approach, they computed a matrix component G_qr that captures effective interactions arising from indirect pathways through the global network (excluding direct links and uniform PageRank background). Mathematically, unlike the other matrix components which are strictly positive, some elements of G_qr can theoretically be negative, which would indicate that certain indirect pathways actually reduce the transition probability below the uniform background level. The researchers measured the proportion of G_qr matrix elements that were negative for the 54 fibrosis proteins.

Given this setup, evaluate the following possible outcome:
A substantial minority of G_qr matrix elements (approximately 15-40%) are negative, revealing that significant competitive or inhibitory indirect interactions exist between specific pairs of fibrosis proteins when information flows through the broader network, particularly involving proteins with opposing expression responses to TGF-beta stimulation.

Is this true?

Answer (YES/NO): NO